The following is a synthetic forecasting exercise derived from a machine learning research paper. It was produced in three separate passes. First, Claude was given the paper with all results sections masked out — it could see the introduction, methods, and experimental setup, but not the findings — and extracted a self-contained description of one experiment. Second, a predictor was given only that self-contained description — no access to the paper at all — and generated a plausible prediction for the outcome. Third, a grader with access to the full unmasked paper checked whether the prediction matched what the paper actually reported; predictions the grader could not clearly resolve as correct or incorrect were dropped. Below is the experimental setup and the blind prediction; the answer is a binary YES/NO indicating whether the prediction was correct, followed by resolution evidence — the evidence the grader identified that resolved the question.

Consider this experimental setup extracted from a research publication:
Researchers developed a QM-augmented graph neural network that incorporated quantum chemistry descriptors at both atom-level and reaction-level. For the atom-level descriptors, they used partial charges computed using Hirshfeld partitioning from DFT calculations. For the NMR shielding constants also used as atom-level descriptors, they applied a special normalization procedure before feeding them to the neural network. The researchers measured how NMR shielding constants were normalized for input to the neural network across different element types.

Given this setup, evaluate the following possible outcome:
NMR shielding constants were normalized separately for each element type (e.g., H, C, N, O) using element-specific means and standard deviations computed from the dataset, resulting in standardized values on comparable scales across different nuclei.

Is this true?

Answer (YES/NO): YES